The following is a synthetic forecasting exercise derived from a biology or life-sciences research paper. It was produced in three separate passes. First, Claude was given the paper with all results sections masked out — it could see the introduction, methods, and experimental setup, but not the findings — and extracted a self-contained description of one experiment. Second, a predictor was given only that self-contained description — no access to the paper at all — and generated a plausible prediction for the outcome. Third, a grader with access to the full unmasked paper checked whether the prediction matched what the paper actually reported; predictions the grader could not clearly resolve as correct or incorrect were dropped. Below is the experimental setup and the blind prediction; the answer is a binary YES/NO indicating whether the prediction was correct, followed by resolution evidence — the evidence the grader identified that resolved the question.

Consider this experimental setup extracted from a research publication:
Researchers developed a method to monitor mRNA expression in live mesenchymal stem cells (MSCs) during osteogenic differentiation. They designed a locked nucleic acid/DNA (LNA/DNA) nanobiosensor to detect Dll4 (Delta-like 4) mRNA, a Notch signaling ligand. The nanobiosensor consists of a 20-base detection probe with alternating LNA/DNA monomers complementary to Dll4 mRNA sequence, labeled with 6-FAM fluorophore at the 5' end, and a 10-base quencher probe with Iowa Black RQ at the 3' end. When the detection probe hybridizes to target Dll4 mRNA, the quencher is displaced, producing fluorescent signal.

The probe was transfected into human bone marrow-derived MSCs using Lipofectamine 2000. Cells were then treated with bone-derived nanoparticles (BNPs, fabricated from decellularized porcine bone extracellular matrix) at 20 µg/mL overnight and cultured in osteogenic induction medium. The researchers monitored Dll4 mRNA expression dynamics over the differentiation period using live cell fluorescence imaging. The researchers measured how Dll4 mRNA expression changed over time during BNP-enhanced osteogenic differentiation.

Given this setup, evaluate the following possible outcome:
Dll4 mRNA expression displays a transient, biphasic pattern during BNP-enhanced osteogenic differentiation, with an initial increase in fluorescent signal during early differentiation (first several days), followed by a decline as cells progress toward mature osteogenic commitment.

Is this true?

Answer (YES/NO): NO